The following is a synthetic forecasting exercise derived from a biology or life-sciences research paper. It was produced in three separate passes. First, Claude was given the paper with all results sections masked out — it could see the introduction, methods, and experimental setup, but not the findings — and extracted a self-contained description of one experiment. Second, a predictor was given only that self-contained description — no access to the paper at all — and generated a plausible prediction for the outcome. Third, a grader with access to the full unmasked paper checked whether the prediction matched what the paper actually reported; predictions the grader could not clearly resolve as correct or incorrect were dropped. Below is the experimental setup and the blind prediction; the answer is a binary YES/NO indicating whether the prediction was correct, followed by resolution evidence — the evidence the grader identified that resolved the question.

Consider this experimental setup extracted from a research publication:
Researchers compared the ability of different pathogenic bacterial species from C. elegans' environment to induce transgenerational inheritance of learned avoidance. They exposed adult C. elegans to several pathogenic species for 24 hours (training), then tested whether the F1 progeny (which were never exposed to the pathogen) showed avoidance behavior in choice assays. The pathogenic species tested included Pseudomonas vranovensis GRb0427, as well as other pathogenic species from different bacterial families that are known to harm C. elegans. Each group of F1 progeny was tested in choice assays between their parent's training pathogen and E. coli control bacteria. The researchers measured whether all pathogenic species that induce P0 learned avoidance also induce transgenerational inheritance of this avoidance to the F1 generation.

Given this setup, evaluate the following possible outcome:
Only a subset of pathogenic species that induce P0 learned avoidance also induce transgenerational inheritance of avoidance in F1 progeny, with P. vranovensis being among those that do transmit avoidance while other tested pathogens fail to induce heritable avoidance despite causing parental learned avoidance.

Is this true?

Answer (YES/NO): NO